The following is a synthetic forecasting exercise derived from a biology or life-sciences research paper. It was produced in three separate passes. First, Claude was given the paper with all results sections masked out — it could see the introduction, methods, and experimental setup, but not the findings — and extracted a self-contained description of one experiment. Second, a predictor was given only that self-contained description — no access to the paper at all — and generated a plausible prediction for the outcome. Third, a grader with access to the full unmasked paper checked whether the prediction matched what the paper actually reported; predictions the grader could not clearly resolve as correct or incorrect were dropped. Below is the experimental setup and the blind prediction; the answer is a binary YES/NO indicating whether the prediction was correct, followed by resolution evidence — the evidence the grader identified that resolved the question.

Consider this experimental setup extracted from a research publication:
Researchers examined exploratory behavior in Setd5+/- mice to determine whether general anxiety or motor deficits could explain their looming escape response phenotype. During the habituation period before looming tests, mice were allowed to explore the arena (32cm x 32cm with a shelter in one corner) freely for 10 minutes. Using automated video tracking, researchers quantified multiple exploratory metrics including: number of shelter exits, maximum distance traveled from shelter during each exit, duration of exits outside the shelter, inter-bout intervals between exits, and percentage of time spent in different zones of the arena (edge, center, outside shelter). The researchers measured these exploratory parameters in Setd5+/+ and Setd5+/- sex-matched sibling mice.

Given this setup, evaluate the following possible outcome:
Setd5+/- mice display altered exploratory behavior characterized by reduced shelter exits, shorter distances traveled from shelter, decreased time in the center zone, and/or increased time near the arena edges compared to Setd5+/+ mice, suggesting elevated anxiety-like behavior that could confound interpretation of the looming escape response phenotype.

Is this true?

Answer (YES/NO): NO